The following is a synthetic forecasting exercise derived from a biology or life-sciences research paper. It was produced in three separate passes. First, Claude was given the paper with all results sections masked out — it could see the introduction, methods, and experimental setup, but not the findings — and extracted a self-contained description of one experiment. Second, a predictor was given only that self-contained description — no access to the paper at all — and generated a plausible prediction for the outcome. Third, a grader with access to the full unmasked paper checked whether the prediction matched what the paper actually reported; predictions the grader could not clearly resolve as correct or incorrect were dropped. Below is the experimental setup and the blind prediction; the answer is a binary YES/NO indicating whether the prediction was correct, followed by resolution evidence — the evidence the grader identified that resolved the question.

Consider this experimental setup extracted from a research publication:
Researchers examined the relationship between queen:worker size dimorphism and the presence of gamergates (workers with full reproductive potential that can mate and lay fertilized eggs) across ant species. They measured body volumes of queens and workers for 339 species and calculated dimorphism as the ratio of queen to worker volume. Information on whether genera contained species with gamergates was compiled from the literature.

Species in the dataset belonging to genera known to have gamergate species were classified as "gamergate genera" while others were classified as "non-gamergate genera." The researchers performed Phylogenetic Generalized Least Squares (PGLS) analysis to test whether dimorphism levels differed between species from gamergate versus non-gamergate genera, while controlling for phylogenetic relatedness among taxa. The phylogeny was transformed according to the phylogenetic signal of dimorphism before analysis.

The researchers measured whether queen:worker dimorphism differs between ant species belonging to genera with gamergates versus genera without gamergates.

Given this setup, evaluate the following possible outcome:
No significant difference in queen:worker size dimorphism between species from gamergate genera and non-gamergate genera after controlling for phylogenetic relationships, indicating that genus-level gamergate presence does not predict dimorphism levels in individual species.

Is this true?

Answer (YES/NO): NO